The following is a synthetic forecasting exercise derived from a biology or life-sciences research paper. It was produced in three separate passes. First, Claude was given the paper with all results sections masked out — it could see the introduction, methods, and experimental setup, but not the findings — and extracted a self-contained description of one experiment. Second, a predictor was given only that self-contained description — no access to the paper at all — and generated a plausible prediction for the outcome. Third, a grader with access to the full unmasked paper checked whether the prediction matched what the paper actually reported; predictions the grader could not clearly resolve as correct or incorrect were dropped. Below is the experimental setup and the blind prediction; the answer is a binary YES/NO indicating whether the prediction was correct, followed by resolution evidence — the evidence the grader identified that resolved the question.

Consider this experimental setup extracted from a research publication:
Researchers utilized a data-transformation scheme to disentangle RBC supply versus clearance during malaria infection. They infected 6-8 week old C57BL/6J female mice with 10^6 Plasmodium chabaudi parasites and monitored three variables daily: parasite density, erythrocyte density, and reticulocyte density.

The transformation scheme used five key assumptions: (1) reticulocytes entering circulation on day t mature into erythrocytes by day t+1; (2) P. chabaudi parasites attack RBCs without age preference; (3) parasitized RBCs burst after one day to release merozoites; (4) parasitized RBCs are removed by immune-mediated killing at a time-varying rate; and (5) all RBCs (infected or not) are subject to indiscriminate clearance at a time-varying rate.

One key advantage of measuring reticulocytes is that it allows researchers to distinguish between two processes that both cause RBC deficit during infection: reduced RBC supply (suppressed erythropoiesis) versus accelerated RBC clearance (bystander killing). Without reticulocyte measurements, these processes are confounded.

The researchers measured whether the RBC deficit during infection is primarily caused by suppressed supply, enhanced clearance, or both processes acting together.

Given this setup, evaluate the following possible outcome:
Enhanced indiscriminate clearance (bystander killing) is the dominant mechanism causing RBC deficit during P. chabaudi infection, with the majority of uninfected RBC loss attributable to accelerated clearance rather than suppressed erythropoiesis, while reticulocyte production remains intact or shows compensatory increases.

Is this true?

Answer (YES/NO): NO